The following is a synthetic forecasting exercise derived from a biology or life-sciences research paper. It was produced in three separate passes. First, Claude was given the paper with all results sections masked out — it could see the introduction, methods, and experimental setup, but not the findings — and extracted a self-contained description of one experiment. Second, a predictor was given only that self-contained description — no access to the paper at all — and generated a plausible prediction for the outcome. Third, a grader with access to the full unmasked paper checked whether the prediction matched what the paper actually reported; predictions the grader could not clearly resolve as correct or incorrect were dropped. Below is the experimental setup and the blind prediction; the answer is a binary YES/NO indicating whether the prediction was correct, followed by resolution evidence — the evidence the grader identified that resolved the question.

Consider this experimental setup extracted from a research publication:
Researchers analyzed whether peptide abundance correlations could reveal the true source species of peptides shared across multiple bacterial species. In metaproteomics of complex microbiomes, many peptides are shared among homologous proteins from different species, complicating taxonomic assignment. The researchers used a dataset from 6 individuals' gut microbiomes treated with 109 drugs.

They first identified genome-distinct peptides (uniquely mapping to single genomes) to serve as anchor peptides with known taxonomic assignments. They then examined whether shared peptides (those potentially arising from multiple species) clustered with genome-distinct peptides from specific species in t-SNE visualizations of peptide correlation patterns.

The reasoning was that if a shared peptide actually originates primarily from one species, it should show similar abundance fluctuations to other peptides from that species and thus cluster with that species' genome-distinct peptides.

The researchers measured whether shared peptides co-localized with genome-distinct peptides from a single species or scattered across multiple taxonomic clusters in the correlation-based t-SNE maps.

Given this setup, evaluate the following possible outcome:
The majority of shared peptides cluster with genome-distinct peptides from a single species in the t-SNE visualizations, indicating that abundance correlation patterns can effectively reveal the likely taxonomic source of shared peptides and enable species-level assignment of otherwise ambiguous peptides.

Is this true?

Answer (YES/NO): NO